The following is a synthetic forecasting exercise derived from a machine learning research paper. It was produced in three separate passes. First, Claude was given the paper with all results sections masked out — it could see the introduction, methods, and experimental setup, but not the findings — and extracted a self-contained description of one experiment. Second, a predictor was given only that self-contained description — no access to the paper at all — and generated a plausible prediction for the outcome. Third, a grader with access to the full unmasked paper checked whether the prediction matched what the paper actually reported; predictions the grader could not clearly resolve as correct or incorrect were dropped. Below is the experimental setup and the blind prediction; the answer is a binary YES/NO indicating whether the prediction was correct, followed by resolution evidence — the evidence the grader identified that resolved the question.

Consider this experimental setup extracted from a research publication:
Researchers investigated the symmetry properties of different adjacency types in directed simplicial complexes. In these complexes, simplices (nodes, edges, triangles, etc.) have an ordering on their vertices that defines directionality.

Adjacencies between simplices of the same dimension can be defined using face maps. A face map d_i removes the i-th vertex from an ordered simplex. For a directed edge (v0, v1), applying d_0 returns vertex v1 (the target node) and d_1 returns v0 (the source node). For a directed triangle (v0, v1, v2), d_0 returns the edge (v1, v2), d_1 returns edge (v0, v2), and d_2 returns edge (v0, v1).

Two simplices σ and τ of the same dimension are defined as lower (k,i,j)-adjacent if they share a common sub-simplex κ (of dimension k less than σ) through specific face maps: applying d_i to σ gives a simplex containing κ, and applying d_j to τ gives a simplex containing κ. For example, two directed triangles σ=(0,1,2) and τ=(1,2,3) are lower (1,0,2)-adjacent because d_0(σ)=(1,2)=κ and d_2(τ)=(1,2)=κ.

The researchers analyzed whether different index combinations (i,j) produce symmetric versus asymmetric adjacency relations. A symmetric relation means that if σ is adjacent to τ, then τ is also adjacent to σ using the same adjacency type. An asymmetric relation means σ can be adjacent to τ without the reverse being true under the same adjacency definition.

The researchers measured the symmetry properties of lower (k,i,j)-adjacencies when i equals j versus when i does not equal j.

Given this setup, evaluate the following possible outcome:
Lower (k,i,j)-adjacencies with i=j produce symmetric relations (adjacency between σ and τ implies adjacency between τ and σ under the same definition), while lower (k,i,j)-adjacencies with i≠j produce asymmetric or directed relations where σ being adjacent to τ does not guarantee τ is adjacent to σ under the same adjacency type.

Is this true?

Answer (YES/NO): YES